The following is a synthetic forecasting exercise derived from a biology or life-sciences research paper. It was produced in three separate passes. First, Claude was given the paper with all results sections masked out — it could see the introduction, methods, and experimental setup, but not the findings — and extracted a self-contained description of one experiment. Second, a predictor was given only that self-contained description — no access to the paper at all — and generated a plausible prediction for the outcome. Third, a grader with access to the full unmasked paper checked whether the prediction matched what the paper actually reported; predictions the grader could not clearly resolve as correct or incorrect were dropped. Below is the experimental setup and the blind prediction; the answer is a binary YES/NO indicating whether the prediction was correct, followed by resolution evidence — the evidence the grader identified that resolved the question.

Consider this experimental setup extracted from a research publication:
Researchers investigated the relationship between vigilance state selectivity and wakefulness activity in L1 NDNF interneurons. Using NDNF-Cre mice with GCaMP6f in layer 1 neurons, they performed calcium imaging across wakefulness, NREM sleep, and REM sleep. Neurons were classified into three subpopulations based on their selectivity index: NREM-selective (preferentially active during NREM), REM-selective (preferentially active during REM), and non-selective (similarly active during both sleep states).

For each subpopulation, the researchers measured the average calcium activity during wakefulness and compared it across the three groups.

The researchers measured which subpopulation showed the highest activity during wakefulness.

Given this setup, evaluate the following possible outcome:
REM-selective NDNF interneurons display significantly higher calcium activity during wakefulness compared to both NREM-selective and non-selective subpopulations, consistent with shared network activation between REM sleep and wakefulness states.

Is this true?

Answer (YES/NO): NO